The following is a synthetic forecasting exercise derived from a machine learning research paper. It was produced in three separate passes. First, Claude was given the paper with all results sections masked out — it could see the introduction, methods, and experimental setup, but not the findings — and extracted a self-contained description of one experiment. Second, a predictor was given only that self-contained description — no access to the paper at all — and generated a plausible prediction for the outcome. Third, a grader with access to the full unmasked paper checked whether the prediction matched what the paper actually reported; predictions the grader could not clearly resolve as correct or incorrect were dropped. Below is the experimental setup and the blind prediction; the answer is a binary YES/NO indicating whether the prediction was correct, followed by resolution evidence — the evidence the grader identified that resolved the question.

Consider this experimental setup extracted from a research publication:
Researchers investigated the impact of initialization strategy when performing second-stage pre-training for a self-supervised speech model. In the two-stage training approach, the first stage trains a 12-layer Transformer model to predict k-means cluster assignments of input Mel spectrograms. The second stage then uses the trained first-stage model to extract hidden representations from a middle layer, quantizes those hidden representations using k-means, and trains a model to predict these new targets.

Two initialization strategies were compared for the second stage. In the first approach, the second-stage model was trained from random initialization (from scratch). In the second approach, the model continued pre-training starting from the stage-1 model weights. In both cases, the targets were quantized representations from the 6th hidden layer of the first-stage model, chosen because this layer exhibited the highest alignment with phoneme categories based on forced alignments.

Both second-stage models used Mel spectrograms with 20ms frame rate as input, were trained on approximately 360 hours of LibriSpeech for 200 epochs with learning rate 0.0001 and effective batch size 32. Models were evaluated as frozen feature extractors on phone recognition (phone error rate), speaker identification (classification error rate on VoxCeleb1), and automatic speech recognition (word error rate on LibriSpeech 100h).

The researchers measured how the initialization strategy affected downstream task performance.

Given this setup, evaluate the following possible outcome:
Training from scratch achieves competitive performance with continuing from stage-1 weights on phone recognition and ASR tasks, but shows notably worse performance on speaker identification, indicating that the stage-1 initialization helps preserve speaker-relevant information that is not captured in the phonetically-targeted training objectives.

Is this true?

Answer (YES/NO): NO